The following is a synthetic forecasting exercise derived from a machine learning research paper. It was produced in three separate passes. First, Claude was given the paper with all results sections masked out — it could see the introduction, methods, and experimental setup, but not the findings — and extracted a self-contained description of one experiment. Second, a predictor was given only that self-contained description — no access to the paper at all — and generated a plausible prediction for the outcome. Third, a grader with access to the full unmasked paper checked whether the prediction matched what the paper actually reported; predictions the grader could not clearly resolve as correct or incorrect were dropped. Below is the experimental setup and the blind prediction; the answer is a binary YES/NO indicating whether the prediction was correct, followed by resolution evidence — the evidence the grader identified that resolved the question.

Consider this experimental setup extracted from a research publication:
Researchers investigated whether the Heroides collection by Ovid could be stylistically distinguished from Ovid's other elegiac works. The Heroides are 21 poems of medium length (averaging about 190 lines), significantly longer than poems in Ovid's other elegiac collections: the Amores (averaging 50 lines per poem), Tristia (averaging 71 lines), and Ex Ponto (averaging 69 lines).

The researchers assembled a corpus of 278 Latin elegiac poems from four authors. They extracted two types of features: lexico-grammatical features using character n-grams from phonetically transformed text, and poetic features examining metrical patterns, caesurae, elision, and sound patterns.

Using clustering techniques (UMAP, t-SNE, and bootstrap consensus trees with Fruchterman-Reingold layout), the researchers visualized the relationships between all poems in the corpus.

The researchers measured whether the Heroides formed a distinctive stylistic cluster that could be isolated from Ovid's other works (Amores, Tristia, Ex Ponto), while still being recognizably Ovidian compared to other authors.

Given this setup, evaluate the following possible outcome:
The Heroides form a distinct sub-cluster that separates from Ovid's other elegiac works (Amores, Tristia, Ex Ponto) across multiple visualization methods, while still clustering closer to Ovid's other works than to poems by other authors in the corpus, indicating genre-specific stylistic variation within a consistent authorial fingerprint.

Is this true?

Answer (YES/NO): YES